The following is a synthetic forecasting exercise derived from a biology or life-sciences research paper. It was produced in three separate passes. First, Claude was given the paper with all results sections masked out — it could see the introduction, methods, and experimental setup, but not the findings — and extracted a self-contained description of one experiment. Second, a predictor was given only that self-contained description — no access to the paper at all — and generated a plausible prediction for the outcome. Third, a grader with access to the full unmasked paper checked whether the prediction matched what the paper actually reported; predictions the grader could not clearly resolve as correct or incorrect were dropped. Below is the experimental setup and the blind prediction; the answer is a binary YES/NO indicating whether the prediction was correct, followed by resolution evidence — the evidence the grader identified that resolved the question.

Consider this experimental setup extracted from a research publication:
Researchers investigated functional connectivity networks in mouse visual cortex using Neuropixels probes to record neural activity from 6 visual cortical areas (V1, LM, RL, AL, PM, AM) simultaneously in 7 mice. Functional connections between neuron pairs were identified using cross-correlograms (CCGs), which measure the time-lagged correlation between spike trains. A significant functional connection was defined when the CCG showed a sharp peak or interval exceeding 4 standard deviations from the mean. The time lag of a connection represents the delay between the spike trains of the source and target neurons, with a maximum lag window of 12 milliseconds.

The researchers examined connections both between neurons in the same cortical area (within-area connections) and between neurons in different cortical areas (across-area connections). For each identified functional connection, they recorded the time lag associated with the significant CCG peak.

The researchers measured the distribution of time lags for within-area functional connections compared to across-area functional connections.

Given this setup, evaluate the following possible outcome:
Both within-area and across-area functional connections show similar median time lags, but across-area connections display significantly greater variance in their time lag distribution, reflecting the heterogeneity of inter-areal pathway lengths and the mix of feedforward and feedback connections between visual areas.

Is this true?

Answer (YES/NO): NO